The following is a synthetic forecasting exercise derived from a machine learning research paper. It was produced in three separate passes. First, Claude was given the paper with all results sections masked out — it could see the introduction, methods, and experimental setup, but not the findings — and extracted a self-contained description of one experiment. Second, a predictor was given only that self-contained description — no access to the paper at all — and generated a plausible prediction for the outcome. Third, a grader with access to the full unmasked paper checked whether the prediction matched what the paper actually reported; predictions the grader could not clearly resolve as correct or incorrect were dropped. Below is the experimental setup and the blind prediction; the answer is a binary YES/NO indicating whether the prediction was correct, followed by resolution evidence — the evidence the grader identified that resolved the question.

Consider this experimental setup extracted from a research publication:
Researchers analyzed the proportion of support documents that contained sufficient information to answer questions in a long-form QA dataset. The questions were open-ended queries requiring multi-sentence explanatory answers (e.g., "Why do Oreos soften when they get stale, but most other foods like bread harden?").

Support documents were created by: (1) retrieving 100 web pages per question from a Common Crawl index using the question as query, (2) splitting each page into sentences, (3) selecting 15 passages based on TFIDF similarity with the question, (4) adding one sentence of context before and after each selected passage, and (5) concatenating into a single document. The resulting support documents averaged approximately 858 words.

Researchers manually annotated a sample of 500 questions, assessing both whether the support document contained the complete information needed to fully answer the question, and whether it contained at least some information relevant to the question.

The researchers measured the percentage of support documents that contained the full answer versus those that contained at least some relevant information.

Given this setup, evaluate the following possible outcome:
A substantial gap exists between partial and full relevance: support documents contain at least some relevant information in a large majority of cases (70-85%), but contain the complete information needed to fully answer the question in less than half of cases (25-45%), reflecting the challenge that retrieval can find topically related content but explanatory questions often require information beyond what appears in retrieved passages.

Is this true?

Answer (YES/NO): NO